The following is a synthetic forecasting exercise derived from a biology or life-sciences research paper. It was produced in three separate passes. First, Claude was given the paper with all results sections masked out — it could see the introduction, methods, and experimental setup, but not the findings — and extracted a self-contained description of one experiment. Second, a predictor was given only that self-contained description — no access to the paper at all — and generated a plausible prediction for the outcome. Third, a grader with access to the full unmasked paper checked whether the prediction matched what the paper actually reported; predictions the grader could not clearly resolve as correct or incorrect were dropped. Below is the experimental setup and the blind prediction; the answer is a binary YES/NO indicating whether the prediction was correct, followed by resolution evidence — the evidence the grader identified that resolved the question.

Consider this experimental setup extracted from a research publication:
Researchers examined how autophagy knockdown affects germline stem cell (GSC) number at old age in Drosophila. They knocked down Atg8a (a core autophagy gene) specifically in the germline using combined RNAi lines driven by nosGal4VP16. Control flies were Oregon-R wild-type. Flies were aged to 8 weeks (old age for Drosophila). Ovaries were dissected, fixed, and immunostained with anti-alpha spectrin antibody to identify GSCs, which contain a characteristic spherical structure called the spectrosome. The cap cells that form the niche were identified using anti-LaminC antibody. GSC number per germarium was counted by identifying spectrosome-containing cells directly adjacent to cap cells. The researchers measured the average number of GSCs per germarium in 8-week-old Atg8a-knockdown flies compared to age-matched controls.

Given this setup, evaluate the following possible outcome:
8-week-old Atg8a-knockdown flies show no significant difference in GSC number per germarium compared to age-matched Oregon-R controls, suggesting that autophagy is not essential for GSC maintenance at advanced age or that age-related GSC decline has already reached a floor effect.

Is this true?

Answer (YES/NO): NO